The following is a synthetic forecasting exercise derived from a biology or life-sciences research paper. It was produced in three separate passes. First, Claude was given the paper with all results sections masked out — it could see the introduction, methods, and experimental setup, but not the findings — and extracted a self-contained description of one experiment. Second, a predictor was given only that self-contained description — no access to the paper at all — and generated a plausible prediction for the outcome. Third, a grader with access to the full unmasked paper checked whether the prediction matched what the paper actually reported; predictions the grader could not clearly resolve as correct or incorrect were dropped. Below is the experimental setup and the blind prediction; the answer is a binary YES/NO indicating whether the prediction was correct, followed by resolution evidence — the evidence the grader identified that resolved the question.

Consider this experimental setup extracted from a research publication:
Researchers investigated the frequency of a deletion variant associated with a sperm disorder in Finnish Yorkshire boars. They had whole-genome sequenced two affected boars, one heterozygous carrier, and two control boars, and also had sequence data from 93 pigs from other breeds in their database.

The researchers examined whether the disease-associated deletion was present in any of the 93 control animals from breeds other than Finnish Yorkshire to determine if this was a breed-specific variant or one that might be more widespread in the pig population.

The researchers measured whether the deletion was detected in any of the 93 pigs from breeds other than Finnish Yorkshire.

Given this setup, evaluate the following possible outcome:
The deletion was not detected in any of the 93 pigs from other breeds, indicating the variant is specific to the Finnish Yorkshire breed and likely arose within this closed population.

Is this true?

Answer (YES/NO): YES